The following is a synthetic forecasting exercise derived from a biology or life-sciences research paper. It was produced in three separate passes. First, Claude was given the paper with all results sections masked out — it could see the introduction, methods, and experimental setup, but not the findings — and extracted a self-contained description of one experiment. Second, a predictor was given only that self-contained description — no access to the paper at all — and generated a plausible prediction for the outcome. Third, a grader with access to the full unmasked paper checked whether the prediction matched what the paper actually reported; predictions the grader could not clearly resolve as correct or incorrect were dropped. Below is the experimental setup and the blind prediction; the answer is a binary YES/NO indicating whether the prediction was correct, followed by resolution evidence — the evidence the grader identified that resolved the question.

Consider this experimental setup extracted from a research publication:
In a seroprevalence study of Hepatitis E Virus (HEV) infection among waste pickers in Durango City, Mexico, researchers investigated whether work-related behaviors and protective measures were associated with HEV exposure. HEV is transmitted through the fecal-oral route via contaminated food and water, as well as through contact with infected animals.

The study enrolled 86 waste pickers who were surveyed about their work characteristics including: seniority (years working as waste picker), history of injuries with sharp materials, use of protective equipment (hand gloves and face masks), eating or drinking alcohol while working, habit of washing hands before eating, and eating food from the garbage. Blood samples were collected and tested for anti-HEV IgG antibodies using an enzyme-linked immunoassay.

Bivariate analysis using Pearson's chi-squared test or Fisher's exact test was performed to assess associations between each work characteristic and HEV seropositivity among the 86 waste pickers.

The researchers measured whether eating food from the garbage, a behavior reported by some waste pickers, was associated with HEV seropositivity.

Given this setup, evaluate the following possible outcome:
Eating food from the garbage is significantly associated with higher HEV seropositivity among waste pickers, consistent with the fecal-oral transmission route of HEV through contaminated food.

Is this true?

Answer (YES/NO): NO